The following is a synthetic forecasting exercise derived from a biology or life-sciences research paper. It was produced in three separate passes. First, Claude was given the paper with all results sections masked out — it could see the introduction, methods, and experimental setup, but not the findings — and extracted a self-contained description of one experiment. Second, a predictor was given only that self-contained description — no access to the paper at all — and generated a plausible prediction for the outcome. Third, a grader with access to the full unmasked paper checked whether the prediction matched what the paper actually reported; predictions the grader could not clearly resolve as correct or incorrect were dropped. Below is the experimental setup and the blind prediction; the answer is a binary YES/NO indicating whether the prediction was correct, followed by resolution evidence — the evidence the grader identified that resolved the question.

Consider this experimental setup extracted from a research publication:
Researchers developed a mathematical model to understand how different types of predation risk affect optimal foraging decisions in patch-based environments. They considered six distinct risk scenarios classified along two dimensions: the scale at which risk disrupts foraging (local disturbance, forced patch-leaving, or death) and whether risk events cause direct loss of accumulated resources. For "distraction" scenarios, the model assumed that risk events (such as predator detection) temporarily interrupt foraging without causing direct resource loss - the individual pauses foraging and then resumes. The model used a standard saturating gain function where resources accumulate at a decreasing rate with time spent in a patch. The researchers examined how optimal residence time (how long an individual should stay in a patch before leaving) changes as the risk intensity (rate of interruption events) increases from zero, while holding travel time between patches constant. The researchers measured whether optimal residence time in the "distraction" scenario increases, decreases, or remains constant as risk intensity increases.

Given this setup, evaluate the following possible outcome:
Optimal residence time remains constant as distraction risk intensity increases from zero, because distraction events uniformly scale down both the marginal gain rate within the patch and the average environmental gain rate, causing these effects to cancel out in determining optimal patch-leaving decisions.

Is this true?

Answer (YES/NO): NO